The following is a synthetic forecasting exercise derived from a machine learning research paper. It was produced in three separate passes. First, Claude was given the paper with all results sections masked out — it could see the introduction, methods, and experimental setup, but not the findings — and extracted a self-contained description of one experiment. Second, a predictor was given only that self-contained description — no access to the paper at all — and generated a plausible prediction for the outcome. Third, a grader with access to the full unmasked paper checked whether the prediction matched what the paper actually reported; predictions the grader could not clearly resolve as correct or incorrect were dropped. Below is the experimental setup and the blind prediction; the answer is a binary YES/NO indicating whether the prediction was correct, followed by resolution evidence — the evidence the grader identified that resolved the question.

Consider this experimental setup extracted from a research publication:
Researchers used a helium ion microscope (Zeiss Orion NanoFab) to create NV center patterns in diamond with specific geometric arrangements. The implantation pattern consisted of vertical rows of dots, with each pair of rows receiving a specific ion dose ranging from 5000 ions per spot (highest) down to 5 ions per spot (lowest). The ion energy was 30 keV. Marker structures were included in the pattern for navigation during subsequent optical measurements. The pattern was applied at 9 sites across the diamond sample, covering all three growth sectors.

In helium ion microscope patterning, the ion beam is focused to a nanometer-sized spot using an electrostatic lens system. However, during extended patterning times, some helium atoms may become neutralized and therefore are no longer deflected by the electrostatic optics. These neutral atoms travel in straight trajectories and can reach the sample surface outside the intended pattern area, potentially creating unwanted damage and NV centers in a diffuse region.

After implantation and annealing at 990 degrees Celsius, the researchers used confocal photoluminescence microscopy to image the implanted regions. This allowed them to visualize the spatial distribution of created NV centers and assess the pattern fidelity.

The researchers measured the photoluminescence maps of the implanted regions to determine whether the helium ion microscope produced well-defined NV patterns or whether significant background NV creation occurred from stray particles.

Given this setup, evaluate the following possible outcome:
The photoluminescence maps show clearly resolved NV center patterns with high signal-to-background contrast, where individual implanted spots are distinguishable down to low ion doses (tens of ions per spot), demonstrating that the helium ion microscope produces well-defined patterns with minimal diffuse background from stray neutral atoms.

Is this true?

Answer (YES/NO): NO